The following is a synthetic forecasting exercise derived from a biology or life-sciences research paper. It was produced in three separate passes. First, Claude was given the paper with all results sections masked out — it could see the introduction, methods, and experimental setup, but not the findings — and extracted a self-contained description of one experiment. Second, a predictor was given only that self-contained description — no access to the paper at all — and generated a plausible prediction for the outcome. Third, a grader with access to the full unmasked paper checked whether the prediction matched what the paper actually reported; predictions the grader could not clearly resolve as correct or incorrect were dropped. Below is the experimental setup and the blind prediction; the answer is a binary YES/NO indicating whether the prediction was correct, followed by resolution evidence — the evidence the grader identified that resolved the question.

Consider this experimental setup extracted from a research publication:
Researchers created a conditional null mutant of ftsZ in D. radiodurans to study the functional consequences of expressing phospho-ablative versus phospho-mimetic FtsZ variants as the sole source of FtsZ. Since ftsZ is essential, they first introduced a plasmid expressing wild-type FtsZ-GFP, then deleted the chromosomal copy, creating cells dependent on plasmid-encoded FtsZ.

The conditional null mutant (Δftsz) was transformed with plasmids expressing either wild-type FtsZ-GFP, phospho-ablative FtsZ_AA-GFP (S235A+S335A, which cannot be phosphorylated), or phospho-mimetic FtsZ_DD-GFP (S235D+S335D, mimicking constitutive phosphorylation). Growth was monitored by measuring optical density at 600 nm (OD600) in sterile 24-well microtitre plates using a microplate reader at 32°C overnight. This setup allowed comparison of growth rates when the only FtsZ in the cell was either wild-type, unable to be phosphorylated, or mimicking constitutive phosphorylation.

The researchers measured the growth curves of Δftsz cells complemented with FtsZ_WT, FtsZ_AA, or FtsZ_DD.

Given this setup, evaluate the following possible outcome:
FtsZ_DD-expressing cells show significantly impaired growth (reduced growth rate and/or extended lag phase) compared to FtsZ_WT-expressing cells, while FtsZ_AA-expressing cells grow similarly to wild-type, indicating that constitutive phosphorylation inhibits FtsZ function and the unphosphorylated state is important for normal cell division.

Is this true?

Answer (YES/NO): YES